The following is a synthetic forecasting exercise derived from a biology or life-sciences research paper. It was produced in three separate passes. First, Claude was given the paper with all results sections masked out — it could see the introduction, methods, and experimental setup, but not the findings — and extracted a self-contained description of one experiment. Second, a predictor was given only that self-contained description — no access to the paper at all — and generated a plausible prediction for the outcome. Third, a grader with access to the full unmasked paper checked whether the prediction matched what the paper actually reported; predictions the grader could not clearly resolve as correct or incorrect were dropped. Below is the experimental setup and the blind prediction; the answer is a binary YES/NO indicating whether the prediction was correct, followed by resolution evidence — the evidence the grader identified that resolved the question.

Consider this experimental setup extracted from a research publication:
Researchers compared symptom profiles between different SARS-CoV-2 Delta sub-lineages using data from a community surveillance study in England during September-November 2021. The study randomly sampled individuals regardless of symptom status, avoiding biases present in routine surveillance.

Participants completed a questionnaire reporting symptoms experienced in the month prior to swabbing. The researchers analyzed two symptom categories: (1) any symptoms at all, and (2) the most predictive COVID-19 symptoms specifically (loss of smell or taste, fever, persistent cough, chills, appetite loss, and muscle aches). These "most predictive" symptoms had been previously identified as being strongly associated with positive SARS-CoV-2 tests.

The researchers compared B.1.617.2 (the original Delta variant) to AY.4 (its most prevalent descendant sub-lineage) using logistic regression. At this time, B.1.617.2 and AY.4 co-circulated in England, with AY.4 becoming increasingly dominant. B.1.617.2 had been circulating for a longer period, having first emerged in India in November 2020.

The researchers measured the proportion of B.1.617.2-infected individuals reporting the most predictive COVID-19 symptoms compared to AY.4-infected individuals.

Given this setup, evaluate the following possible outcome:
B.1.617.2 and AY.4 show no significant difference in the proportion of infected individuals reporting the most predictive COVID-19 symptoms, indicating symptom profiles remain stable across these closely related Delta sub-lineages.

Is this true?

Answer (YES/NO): YES